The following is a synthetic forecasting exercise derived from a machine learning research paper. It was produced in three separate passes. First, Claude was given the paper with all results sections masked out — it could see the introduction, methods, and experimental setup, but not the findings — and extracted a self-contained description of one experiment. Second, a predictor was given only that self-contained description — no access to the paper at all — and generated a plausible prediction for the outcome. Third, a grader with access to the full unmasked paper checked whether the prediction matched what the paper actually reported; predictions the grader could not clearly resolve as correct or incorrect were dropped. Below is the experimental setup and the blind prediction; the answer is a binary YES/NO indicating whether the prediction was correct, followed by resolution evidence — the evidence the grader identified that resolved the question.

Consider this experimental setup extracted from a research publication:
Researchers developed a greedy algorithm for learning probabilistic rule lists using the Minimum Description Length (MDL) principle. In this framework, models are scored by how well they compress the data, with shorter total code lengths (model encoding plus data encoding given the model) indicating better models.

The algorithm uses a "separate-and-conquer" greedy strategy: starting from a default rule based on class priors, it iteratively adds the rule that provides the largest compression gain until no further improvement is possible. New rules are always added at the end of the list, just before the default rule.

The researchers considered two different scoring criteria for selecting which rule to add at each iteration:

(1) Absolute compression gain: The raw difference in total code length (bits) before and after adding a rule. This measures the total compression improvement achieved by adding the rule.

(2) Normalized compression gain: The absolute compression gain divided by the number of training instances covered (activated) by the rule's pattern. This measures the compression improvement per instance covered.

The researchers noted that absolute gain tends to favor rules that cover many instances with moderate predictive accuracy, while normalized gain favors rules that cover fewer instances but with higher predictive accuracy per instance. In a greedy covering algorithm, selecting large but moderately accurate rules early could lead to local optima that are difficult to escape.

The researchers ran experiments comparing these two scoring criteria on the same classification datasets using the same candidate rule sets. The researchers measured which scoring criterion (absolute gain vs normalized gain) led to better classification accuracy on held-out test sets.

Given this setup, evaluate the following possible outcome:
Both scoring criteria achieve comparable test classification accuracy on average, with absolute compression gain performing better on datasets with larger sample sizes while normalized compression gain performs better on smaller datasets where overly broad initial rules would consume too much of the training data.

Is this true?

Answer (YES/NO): NO